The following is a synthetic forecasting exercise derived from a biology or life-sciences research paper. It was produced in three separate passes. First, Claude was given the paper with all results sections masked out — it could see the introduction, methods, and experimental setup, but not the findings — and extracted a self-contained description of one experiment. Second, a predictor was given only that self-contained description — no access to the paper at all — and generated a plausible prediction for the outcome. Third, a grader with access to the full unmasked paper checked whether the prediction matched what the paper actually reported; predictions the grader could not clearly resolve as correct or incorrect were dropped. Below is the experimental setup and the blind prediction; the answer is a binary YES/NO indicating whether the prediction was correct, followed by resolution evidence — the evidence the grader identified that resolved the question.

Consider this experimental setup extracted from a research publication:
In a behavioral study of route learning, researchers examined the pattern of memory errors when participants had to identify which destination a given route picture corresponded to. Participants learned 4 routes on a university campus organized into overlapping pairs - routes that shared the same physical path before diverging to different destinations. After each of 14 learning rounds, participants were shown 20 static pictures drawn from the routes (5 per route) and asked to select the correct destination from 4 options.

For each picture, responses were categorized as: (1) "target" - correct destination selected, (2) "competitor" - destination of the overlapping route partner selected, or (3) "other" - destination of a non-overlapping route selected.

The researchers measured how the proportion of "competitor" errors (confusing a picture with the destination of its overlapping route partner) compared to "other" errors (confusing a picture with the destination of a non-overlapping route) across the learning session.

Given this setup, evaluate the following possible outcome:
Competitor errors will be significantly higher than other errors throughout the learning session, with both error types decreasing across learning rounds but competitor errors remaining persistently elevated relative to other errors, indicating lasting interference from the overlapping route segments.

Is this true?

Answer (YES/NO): YES